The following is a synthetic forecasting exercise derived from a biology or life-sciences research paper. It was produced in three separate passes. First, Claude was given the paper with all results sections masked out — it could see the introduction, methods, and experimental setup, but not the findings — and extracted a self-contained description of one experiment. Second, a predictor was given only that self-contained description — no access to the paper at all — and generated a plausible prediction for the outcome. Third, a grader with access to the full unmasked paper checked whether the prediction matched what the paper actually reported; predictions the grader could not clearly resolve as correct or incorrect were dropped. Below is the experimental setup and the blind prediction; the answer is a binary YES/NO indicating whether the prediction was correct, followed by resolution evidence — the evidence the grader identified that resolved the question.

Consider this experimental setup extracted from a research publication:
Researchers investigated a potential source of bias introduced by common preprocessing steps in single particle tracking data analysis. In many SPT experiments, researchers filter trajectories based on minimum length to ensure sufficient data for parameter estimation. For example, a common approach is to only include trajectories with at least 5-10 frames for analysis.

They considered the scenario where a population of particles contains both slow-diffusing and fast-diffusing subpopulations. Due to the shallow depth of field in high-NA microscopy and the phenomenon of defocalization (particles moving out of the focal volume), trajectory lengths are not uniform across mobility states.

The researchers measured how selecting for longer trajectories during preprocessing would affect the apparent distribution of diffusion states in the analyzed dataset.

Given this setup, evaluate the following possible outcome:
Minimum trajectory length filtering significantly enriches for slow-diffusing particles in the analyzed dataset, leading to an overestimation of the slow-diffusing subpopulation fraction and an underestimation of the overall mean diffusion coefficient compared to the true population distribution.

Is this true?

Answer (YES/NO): YES